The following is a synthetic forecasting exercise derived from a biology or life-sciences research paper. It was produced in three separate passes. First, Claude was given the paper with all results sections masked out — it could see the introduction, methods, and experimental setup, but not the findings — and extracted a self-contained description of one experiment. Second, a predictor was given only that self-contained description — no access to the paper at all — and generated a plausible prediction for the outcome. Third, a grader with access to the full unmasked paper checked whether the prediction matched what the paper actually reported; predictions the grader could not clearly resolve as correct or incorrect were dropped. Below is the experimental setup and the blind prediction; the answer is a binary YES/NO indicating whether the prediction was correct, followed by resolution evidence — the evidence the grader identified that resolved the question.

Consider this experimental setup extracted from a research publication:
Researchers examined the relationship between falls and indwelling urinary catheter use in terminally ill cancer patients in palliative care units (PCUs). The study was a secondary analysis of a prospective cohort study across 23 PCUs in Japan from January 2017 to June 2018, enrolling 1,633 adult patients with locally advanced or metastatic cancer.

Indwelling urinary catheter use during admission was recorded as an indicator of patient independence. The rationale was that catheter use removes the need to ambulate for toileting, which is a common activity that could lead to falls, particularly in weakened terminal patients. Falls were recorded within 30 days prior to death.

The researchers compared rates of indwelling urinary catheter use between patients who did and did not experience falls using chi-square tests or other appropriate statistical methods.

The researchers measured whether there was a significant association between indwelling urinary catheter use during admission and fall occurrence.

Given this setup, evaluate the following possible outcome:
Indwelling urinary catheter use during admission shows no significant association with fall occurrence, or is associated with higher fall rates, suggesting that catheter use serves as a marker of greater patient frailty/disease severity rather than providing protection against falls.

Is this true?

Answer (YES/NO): YES